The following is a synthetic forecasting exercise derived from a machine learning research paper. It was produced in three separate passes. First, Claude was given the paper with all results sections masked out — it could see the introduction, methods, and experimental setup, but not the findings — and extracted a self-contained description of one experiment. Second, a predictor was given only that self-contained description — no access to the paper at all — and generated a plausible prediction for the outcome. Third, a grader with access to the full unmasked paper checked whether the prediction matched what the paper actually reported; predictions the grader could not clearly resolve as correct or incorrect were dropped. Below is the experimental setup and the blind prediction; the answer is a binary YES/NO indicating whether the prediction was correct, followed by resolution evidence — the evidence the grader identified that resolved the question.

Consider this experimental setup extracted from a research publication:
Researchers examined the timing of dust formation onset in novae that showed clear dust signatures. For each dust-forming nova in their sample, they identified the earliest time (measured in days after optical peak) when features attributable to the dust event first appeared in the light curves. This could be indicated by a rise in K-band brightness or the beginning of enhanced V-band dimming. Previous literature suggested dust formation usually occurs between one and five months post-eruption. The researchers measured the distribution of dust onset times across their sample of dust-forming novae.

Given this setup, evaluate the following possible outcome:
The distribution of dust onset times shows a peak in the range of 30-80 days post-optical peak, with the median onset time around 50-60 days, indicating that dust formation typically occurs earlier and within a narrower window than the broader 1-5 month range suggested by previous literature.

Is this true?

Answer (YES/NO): NO